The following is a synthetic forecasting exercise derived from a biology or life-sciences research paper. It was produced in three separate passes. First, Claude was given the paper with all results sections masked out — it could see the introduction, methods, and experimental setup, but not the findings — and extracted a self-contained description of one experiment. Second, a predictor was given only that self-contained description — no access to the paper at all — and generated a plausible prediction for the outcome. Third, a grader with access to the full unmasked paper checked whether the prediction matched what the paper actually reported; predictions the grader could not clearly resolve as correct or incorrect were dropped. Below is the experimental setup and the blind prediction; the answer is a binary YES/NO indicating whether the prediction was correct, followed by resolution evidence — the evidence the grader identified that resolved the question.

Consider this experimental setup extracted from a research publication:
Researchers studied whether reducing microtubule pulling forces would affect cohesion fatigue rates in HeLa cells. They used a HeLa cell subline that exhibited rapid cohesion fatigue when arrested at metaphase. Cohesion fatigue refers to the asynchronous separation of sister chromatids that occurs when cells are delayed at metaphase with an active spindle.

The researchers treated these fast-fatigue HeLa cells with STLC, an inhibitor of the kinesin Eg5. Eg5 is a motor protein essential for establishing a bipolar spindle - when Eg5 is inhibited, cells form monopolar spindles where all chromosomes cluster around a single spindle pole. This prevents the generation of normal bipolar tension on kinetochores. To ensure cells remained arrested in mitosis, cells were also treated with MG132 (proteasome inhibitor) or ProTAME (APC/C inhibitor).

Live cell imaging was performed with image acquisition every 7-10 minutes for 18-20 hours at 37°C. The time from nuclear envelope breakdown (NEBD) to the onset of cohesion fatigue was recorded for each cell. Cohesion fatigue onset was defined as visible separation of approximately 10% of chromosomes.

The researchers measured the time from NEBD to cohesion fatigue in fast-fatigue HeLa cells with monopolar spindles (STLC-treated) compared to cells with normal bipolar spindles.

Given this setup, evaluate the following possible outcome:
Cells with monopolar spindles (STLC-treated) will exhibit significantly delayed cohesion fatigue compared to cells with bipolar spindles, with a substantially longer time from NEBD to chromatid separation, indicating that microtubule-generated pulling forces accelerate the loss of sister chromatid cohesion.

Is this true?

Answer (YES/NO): YES